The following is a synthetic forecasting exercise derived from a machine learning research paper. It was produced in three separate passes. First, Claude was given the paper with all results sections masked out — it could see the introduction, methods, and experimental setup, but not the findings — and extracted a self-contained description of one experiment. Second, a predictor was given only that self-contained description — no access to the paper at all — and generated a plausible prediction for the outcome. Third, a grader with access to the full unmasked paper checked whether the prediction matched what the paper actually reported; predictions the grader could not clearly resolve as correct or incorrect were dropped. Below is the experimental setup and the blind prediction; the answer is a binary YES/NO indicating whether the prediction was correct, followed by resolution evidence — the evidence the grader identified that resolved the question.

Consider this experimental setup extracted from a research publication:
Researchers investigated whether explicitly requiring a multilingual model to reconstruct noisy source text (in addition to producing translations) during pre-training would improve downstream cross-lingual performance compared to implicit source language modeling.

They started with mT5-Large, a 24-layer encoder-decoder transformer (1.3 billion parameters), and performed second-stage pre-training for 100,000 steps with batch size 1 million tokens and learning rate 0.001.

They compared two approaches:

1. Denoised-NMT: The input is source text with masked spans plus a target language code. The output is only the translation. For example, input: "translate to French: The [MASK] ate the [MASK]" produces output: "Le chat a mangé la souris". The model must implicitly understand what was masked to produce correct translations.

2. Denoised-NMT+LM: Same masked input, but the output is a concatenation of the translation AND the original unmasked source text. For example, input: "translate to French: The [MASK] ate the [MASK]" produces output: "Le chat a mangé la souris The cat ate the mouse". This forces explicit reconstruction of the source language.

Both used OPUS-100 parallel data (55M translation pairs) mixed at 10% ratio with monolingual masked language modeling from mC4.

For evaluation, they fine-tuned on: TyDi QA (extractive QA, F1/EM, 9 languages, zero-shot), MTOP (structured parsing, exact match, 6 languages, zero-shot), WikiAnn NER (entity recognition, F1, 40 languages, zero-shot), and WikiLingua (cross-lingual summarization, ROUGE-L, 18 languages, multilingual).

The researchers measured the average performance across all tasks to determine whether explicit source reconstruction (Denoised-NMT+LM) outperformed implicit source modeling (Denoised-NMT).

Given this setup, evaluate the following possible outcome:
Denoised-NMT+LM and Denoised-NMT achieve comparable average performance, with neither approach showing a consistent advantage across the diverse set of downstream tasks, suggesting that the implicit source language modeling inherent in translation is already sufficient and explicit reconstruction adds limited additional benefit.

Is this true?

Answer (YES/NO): NO